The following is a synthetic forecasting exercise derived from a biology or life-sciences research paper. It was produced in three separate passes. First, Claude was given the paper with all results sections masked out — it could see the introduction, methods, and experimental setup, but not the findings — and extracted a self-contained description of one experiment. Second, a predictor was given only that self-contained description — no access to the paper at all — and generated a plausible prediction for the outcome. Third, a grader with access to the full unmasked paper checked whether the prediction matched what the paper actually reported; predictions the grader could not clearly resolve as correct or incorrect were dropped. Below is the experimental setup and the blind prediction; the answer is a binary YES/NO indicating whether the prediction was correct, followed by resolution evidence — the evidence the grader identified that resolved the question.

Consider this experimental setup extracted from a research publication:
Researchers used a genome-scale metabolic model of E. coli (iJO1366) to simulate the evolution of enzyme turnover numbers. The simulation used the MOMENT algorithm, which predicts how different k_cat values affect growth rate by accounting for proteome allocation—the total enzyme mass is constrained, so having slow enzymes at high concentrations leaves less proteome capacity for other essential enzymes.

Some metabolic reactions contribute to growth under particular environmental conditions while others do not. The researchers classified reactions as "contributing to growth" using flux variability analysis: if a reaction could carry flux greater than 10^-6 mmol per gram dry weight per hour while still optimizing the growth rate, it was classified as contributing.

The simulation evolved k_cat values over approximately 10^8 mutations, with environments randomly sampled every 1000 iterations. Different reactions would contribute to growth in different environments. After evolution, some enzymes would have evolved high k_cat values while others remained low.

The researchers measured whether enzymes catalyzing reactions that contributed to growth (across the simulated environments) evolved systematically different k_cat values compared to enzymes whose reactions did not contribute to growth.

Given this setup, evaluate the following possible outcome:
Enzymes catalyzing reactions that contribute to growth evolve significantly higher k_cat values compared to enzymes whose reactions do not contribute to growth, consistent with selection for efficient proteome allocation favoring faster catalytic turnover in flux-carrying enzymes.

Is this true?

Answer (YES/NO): YES